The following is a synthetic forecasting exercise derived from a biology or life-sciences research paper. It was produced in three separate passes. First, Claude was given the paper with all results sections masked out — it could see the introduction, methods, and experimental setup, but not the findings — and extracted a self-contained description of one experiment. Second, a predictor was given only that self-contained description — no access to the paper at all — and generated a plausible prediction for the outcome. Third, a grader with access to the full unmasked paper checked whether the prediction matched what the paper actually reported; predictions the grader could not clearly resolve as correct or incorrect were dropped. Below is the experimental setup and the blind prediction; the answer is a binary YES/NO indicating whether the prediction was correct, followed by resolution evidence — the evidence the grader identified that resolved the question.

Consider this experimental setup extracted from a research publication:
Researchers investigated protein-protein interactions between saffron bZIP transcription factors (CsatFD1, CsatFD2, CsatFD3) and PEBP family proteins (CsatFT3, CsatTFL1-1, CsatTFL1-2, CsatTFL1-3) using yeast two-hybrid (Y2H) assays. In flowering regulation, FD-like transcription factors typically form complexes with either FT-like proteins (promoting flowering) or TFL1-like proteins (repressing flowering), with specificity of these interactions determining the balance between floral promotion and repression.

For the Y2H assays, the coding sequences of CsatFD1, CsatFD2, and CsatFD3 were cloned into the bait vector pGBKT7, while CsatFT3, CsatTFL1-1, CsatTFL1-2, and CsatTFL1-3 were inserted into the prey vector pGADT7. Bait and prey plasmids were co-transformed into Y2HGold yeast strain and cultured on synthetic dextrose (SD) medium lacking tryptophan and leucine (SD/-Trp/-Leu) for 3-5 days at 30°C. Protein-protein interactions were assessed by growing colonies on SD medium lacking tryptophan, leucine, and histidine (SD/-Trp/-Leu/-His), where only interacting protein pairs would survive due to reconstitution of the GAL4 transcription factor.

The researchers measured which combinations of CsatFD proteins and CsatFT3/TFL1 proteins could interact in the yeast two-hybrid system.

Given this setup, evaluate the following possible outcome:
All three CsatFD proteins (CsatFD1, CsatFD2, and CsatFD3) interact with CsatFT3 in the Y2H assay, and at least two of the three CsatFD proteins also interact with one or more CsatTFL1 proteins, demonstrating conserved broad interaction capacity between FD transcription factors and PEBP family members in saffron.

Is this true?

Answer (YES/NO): NO